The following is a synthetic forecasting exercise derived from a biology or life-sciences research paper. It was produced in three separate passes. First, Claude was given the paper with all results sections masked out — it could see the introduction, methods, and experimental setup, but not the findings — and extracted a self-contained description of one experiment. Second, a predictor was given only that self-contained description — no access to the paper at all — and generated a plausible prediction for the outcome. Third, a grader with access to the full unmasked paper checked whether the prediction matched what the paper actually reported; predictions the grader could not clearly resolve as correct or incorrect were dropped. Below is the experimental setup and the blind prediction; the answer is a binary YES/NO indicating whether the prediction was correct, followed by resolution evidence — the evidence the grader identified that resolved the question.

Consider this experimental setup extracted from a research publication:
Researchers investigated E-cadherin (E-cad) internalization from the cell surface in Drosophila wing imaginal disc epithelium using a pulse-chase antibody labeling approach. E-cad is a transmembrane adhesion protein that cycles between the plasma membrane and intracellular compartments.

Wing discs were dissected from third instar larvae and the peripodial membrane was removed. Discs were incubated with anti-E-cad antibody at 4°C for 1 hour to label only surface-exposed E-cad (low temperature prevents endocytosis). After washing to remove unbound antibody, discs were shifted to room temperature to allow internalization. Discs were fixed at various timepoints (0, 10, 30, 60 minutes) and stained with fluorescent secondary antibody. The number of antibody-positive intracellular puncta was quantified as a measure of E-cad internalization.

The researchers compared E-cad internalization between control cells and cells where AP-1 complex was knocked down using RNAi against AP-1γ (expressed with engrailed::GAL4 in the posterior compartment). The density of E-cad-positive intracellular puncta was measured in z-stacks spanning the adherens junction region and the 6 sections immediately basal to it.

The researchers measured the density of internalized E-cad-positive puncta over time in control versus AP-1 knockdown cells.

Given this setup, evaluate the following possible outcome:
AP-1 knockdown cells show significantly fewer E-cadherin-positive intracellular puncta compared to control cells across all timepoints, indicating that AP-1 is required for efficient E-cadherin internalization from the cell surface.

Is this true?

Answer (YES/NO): NO